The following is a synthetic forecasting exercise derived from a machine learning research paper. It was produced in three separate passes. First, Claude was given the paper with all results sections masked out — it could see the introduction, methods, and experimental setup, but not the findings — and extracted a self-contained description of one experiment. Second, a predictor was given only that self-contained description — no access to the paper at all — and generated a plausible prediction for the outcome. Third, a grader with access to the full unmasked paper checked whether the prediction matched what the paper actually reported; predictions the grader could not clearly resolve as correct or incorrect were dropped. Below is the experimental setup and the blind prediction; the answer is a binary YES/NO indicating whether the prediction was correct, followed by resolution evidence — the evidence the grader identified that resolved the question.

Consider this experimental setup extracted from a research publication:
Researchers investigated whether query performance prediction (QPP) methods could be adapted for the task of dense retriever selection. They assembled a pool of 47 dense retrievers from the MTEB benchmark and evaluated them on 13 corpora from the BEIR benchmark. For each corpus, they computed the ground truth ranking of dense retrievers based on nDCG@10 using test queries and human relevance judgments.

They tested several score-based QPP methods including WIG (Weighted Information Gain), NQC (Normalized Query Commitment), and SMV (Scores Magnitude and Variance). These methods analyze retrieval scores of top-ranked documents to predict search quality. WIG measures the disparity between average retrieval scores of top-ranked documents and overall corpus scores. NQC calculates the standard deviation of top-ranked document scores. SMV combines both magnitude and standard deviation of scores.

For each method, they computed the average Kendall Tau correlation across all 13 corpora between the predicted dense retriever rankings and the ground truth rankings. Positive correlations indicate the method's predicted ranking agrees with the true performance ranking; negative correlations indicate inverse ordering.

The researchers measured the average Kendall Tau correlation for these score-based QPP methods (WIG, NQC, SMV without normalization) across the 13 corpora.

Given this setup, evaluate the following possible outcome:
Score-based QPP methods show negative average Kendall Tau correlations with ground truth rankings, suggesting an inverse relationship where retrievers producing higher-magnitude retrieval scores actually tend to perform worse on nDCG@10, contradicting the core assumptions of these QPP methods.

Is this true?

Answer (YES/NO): YES